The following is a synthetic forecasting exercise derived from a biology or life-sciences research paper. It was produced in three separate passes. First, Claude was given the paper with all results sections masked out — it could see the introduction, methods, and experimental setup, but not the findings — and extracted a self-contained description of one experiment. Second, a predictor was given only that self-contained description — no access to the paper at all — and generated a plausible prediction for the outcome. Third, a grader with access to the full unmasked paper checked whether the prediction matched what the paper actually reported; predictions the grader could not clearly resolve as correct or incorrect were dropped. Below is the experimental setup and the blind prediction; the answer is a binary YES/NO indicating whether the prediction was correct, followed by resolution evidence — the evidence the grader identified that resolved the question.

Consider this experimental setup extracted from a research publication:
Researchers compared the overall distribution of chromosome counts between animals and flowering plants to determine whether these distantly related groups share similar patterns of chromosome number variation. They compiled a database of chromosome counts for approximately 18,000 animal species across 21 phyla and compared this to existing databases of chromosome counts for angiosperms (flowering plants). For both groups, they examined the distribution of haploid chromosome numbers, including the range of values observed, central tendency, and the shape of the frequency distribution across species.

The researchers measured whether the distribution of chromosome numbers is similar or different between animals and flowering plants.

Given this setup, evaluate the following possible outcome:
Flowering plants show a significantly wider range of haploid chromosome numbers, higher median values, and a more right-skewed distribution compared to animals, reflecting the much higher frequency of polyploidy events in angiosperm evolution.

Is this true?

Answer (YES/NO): NO